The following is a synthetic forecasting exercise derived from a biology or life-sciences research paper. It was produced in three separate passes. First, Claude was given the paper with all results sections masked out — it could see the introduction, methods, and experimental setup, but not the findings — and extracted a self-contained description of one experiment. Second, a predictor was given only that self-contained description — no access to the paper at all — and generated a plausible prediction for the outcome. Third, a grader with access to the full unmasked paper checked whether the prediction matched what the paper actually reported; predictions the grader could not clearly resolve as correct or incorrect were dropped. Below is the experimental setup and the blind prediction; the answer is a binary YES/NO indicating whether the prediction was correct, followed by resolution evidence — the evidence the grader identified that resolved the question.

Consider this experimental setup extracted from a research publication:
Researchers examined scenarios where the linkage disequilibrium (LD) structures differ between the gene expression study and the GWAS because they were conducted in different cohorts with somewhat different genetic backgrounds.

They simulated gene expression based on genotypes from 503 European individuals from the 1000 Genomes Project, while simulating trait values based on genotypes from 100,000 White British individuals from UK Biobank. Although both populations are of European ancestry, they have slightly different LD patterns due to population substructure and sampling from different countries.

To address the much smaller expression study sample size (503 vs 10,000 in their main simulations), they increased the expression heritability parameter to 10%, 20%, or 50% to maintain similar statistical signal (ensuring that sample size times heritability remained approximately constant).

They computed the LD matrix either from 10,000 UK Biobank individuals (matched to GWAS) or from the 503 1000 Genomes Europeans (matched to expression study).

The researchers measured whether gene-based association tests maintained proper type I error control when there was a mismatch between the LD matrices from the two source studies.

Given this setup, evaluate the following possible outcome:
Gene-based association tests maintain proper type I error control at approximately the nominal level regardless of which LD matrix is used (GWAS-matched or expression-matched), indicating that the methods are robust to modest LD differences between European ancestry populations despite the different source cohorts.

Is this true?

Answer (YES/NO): YES